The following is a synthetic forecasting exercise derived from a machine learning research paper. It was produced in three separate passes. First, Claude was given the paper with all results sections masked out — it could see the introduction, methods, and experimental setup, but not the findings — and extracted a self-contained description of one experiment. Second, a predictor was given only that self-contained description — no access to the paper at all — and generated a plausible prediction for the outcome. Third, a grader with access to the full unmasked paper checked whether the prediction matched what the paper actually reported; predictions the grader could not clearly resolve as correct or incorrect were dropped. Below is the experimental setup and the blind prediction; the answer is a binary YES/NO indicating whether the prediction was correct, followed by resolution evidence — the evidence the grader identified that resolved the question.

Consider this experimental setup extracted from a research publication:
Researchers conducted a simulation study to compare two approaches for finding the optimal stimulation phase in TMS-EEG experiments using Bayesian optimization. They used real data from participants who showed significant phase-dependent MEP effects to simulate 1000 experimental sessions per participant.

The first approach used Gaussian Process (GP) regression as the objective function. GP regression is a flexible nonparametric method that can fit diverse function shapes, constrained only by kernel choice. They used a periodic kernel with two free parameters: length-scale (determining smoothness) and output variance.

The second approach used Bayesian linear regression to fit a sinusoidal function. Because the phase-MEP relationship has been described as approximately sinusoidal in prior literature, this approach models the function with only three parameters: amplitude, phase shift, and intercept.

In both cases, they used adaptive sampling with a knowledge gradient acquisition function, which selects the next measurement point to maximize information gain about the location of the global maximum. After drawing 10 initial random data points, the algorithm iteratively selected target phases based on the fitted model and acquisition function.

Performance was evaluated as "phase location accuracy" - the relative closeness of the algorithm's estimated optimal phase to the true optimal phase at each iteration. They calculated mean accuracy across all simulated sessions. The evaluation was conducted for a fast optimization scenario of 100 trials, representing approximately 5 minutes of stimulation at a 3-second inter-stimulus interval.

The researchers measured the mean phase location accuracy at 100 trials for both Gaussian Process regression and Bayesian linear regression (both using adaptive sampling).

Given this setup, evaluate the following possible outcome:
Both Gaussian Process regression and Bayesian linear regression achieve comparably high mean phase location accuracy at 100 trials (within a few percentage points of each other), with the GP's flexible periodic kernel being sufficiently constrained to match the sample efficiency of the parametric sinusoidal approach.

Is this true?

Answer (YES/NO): NO